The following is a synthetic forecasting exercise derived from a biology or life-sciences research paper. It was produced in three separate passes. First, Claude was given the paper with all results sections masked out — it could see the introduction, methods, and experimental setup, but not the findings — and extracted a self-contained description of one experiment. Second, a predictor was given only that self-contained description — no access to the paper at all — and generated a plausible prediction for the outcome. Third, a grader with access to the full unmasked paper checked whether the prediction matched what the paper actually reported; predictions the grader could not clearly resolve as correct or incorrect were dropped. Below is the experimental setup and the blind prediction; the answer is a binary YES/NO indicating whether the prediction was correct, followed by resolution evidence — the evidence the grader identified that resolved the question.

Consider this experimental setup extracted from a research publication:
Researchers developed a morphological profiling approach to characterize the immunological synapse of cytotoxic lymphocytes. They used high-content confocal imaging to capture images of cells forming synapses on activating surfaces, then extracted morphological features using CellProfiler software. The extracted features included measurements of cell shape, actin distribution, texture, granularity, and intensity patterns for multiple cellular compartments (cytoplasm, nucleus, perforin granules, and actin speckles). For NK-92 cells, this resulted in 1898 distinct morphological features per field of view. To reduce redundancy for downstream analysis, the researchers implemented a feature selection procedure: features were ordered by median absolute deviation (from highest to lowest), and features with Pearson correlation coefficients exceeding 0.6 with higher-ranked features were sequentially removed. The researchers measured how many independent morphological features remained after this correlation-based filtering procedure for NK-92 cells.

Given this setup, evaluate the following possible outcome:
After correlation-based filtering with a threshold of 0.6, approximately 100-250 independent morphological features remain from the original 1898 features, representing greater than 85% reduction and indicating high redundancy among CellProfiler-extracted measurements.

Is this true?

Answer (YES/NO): NO